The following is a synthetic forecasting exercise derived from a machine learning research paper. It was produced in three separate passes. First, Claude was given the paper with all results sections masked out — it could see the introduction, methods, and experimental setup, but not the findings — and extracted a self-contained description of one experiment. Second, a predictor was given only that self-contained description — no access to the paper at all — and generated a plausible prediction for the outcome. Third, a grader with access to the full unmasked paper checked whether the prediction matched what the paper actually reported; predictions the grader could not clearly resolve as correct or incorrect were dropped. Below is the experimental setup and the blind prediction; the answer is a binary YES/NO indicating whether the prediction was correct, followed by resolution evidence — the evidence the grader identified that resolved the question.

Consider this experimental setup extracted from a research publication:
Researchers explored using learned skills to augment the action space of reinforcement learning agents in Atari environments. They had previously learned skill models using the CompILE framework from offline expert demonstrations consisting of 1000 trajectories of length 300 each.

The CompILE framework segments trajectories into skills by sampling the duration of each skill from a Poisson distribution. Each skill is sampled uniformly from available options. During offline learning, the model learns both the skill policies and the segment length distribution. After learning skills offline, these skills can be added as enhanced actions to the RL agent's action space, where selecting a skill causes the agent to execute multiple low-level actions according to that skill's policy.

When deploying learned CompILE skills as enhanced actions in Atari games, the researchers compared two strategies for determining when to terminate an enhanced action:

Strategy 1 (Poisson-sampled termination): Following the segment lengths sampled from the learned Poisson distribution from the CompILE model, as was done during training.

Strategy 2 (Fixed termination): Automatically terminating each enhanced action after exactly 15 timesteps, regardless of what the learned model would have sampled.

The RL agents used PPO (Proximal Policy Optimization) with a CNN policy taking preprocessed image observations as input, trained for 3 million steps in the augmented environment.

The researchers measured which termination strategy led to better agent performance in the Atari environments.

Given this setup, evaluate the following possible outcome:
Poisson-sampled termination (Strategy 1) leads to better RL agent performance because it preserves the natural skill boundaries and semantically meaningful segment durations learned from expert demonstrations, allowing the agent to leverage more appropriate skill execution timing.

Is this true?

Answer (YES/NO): NO